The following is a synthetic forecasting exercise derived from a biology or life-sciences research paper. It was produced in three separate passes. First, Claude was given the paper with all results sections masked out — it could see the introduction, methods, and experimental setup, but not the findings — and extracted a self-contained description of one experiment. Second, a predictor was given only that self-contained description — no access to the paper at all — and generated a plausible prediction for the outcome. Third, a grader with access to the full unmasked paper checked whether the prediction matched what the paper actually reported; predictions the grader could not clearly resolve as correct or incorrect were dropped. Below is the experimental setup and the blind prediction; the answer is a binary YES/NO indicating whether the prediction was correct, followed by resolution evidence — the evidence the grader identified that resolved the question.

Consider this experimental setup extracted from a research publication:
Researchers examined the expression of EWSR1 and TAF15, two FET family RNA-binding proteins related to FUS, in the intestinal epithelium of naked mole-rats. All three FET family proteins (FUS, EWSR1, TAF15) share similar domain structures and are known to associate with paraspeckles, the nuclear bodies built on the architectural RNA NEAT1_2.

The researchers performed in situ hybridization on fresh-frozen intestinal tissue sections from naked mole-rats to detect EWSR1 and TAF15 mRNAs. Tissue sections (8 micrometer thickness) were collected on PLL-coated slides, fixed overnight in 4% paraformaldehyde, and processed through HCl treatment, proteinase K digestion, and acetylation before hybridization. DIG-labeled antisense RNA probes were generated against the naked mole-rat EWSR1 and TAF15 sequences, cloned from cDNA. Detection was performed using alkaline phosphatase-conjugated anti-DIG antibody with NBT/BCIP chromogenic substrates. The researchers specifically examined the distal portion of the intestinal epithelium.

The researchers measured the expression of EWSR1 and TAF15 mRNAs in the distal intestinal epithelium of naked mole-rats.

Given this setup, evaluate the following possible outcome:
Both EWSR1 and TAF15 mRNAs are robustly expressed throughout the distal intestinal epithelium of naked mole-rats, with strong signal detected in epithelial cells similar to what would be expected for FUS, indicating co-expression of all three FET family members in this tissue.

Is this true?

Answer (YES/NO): NO